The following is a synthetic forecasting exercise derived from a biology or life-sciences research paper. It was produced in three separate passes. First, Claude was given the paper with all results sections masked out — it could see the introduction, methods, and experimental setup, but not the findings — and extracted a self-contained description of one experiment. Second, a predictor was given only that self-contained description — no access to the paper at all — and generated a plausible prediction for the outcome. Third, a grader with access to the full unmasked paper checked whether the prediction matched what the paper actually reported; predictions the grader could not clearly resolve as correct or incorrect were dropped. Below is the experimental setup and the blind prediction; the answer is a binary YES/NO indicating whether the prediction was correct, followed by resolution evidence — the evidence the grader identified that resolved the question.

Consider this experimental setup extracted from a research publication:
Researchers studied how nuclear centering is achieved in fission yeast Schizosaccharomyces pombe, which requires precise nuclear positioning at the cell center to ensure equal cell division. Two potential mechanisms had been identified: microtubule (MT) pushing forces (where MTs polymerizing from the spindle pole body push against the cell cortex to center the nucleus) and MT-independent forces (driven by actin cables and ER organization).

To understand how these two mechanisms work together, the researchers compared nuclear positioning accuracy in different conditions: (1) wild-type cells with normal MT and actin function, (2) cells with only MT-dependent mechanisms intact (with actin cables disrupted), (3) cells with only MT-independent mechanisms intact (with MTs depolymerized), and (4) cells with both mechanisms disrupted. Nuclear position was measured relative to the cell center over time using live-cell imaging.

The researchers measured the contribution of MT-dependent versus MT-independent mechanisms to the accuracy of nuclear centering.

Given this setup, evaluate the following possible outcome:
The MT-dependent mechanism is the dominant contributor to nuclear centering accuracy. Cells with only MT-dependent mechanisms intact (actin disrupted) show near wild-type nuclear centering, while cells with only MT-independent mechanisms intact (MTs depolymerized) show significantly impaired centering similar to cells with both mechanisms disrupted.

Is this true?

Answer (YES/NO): NO